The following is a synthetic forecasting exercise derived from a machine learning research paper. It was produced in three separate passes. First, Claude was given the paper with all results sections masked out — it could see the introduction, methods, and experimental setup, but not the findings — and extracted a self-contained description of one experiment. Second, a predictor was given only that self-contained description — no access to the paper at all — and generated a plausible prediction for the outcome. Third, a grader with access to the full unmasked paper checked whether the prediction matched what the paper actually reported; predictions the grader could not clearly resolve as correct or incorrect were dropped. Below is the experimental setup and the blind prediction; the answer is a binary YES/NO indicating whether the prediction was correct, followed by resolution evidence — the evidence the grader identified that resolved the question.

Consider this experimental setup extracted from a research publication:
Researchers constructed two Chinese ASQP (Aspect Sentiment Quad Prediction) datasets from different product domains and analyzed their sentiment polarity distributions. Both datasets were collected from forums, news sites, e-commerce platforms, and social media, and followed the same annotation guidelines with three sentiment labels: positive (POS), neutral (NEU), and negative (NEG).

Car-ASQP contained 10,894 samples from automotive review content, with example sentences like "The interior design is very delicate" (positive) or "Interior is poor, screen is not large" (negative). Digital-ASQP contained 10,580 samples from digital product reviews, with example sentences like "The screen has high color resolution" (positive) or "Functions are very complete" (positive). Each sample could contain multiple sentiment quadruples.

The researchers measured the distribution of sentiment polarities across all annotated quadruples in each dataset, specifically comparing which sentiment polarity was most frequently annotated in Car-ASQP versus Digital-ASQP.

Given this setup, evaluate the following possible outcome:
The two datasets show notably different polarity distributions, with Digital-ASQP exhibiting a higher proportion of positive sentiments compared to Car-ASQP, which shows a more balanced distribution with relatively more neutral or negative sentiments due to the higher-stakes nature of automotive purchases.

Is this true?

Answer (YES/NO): NO